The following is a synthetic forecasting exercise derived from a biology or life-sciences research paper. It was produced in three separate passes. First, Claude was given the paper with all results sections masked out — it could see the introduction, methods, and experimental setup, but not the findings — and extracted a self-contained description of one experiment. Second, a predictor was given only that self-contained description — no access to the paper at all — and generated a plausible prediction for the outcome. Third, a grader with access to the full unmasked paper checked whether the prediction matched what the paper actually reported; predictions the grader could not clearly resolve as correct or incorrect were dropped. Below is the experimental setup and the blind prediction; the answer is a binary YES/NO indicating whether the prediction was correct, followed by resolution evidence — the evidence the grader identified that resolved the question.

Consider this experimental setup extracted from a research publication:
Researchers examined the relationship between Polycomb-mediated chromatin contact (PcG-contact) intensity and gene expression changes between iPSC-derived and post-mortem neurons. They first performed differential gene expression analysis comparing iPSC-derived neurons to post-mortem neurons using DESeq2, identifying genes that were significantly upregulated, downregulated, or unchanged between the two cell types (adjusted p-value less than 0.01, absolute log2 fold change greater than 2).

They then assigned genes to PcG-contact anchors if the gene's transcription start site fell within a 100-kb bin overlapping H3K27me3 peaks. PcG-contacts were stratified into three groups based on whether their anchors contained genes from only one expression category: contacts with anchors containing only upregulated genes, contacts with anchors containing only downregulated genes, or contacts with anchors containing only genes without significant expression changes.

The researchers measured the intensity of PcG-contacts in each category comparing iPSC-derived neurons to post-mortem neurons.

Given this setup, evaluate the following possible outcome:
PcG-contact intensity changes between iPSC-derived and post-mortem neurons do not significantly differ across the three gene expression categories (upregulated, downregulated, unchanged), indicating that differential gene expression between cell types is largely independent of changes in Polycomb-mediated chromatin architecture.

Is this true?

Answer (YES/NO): NO